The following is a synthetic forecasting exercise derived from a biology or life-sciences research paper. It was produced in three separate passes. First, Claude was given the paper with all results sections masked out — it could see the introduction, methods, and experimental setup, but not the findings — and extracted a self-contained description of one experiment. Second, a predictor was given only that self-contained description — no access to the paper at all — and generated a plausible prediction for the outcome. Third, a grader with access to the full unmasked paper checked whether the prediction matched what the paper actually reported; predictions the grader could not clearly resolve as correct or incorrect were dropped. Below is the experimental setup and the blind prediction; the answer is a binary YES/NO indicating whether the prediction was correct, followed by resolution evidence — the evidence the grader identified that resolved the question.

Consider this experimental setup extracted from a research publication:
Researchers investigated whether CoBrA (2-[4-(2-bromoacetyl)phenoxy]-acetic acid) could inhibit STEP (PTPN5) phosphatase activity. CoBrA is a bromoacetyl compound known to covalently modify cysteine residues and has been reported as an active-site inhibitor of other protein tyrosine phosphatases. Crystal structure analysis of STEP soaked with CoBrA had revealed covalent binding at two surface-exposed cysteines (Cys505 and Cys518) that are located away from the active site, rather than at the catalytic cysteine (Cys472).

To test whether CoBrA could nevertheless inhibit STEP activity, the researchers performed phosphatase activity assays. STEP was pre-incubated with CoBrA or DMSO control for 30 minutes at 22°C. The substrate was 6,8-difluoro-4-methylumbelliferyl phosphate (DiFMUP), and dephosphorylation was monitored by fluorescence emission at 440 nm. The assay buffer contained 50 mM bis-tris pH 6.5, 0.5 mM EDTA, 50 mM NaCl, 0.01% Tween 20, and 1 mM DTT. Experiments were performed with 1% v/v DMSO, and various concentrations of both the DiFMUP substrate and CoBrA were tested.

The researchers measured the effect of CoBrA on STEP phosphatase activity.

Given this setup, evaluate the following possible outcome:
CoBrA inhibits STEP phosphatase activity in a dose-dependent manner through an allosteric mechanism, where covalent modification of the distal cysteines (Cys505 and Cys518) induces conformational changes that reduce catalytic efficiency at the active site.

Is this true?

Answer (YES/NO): NO